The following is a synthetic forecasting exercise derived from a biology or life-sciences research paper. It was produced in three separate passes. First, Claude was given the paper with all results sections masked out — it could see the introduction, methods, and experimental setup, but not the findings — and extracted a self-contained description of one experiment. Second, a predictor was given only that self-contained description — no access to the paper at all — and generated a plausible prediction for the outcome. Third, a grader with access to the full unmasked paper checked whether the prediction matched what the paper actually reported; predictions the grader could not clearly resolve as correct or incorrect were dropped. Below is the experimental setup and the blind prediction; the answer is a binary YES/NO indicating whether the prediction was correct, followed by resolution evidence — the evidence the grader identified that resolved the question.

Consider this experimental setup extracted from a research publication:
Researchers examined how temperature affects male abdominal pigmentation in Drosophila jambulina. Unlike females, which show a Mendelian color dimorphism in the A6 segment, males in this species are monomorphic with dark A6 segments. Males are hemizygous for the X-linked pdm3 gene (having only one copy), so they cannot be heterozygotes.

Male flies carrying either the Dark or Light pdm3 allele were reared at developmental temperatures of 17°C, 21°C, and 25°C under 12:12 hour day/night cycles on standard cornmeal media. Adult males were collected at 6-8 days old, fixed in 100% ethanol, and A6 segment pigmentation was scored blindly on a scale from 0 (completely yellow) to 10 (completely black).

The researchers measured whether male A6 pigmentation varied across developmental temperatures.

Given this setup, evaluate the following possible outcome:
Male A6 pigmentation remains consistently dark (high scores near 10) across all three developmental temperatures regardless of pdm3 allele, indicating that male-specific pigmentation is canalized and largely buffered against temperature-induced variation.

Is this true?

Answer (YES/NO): YES